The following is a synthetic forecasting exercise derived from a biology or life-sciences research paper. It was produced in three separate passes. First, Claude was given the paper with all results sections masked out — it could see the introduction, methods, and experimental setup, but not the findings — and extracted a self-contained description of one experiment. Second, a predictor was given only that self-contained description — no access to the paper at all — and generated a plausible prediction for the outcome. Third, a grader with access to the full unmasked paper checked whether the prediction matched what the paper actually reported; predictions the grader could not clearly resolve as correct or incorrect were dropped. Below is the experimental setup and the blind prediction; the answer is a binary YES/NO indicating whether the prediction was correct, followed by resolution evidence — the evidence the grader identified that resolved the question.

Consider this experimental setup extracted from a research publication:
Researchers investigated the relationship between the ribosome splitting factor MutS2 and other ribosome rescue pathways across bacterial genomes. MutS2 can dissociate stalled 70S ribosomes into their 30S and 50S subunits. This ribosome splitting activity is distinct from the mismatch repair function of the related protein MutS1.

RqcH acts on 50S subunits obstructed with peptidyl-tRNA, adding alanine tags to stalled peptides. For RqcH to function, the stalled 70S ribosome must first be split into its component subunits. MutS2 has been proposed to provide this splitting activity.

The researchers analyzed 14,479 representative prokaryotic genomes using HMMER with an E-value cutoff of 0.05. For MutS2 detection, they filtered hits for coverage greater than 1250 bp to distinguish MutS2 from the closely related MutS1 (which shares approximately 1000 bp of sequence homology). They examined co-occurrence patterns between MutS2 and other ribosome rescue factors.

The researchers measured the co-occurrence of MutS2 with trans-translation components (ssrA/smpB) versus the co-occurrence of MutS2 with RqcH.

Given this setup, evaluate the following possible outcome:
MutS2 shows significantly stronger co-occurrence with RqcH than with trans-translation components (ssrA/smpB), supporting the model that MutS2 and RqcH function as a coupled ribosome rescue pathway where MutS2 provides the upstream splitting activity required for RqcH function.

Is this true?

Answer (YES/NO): YES